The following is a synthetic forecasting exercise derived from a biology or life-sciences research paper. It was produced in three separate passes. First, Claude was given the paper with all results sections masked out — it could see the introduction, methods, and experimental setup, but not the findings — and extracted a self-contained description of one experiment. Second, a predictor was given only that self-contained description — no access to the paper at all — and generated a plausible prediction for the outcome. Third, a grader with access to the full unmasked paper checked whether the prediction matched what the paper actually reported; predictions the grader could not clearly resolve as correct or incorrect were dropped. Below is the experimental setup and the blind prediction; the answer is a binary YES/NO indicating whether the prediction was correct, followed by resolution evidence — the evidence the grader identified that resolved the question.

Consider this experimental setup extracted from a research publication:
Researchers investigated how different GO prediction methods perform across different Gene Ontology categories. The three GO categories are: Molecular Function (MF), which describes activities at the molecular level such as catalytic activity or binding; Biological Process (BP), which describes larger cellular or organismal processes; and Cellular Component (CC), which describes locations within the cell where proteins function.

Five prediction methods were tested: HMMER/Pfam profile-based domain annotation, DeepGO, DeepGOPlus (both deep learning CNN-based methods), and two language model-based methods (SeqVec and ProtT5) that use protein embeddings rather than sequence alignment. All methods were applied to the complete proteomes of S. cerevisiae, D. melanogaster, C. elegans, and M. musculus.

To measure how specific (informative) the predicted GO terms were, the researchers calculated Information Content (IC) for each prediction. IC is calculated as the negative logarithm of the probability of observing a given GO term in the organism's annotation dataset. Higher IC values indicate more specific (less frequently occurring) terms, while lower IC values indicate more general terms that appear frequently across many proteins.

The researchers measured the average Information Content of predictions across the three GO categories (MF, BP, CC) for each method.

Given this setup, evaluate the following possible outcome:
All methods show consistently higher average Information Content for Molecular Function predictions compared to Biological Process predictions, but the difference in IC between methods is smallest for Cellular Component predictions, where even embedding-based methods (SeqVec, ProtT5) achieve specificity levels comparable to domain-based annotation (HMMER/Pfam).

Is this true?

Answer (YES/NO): NO